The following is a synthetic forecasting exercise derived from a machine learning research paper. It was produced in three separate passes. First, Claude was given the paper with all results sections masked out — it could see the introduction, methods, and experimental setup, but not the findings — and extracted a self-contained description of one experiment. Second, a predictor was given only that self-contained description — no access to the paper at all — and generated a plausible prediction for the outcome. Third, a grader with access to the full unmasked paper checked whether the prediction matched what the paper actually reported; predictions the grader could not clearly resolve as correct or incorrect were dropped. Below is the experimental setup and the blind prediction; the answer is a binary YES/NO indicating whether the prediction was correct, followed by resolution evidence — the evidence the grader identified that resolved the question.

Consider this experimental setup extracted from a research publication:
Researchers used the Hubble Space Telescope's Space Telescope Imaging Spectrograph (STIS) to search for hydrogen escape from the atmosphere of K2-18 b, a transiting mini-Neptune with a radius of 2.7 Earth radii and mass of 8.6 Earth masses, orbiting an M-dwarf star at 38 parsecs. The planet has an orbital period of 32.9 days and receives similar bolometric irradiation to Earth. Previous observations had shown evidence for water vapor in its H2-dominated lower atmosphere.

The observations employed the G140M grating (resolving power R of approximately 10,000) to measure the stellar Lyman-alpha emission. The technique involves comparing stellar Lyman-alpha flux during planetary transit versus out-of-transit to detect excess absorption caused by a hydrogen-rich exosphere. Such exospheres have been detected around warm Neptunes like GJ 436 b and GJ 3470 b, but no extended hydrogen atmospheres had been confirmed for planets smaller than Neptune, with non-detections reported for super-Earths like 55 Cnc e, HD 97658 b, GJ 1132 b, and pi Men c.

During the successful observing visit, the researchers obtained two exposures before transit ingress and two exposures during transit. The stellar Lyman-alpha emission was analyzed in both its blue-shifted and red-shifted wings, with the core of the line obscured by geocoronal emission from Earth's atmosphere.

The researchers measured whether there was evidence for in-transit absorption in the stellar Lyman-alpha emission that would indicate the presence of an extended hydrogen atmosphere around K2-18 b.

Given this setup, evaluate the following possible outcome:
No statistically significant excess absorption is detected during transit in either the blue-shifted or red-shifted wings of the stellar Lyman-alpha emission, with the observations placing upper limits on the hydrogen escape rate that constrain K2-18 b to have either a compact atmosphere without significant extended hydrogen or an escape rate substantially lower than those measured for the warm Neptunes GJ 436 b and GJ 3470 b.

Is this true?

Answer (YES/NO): NO